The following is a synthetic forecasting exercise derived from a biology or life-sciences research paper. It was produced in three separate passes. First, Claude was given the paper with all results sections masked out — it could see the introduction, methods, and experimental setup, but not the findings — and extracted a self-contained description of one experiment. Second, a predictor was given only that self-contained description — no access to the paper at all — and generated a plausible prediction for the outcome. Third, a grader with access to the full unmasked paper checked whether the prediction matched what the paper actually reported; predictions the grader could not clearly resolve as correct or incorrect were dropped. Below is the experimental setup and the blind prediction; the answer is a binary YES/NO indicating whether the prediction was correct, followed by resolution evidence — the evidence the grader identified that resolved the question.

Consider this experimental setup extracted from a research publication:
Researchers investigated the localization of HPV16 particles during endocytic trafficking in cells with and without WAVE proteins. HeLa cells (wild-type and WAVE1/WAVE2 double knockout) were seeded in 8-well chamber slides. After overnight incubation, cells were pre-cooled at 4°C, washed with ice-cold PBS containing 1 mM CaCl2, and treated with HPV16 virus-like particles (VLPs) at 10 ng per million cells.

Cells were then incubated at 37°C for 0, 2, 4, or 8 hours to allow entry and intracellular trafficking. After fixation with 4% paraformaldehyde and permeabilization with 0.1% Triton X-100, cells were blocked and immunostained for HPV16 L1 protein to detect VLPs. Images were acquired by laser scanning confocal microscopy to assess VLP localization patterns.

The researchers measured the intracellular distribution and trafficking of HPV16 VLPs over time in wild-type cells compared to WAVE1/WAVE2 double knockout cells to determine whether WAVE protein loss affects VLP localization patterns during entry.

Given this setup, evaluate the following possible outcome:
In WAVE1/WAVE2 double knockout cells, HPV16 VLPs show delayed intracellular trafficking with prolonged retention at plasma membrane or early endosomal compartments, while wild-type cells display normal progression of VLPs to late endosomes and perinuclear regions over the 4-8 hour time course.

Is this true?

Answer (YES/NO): NO